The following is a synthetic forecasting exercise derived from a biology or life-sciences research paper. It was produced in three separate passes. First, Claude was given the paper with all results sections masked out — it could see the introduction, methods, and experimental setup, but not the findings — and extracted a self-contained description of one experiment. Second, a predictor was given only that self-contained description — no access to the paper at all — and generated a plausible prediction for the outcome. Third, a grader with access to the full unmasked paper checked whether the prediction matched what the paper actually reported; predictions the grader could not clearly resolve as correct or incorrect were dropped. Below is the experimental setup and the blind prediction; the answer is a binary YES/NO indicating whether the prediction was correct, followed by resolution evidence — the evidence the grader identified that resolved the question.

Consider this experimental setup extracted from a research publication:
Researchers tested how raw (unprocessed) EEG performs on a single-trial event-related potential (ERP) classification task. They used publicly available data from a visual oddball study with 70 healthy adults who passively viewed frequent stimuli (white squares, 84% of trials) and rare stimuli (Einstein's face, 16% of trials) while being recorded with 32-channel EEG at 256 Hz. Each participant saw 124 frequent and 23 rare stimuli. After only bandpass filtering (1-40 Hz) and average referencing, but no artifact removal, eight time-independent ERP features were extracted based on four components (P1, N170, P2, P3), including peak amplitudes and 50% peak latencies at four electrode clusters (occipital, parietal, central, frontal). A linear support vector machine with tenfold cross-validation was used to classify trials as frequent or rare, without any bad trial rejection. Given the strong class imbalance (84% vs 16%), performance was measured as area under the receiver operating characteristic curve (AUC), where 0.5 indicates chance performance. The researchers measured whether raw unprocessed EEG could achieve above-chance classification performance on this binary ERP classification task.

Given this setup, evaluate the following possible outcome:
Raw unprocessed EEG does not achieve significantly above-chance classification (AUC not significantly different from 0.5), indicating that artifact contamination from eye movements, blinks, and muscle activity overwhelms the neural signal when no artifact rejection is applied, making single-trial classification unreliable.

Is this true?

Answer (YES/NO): YES